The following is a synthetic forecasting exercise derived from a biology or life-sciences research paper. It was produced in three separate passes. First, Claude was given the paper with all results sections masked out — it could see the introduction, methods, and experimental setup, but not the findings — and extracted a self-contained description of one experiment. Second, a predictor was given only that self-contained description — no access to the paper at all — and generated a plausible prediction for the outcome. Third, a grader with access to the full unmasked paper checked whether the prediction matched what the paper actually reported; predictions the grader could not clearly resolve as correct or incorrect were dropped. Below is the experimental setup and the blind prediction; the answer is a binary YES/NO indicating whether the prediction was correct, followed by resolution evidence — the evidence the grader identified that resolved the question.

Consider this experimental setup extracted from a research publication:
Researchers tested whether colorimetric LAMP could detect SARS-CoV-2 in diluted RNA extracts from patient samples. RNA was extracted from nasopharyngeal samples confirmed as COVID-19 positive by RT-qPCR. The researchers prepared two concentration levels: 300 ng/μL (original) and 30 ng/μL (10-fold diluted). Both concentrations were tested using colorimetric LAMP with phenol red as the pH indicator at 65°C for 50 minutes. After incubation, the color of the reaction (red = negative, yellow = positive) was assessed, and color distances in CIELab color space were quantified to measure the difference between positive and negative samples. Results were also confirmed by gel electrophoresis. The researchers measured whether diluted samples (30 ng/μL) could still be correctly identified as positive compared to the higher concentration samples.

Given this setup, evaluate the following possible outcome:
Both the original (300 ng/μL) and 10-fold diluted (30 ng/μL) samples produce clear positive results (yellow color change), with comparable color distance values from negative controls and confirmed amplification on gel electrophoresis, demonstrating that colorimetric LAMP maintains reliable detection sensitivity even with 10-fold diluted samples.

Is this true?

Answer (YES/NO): YES